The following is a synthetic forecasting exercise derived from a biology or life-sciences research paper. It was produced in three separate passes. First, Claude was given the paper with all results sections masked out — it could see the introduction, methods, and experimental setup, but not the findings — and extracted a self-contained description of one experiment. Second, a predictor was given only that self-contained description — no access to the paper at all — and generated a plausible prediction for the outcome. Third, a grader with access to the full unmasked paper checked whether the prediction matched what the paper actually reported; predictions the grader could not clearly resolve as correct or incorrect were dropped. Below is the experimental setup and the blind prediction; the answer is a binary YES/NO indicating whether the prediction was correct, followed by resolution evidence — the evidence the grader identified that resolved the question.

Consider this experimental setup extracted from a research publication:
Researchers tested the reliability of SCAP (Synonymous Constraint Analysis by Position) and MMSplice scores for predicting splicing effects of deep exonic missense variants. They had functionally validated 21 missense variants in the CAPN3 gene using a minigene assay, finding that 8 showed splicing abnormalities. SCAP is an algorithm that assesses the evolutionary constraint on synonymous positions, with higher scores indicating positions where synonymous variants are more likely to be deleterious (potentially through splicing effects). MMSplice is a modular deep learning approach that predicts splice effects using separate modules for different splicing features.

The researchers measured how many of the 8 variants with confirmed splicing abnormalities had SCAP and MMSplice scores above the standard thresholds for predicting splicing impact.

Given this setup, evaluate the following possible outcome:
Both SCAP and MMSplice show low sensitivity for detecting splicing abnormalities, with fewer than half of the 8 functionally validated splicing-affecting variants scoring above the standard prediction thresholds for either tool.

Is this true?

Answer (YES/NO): YES